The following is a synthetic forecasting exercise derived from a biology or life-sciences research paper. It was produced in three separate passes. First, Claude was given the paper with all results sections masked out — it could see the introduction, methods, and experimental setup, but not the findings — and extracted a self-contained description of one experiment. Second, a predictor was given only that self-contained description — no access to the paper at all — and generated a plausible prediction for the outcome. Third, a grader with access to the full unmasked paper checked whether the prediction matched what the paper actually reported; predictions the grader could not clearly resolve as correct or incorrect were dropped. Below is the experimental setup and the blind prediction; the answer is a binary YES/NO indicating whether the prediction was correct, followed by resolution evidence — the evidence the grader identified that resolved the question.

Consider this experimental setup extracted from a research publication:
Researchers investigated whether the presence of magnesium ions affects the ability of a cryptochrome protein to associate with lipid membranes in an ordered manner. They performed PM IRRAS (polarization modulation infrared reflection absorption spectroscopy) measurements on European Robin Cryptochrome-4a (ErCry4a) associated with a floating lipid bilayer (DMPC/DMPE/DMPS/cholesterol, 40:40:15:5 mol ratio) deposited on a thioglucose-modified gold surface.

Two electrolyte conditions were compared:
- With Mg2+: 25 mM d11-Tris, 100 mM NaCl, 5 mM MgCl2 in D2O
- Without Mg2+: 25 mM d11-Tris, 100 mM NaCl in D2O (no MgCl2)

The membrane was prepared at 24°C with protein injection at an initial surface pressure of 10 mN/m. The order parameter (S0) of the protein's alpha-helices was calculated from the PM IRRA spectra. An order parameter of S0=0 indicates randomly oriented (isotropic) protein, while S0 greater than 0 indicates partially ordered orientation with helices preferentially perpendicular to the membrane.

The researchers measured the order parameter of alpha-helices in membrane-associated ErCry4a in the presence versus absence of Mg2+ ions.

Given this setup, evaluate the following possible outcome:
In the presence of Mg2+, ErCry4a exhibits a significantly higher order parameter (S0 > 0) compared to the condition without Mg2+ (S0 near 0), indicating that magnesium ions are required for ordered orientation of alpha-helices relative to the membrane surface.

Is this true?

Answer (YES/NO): NO